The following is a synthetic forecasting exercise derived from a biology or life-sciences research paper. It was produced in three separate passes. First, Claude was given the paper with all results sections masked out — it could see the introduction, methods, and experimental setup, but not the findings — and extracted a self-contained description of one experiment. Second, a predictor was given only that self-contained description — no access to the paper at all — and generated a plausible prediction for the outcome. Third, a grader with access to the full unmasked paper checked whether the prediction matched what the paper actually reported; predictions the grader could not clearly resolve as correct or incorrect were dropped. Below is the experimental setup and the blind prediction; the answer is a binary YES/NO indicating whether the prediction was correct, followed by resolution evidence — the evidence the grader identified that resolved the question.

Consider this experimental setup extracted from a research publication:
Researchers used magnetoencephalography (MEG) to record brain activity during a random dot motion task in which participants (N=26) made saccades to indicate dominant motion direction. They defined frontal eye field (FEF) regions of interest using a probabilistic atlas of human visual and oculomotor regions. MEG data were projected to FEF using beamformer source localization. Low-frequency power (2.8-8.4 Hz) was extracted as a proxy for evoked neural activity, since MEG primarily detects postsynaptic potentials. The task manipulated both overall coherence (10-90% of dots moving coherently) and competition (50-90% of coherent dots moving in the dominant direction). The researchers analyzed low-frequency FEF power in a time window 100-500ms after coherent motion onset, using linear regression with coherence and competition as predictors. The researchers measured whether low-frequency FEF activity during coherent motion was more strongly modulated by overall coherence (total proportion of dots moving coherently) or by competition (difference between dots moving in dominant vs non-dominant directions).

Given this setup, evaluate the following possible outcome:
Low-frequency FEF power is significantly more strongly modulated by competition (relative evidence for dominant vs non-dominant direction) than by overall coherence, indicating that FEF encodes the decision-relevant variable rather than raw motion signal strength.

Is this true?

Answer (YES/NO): NO